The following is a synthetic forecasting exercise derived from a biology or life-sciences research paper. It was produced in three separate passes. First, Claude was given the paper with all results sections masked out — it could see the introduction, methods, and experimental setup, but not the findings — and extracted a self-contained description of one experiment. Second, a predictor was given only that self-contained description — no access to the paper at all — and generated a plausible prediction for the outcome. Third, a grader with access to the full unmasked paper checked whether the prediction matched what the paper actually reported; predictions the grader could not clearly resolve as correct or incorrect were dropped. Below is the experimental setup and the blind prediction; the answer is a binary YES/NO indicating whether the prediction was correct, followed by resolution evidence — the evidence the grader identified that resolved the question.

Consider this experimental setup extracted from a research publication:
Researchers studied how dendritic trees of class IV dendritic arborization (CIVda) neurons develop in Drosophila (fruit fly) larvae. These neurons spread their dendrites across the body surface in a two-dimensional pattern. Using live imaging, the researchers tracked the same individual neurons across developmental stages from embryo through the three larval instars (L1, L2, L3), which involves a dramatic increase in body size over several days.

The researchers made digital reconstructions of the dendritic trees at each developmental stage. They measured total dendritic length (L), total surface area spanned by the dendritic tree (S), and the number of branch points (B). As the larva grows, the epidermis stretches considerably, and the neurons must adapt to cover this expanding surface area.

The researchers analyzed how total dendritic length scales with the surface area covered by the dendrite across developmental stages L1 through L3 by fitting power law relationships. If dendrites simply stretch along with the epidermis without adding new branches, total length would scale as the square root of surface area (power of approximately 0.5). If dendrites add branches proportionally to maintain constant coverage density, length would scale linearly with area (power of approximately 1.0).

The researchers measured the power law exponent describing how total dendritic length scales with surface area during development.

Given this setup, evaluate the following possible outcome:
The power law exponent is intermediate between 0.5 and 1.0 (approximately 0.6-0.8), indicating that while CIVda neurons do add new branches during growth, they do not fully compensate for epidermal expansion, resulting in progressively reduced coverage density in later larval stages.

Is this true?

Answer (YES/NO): YES